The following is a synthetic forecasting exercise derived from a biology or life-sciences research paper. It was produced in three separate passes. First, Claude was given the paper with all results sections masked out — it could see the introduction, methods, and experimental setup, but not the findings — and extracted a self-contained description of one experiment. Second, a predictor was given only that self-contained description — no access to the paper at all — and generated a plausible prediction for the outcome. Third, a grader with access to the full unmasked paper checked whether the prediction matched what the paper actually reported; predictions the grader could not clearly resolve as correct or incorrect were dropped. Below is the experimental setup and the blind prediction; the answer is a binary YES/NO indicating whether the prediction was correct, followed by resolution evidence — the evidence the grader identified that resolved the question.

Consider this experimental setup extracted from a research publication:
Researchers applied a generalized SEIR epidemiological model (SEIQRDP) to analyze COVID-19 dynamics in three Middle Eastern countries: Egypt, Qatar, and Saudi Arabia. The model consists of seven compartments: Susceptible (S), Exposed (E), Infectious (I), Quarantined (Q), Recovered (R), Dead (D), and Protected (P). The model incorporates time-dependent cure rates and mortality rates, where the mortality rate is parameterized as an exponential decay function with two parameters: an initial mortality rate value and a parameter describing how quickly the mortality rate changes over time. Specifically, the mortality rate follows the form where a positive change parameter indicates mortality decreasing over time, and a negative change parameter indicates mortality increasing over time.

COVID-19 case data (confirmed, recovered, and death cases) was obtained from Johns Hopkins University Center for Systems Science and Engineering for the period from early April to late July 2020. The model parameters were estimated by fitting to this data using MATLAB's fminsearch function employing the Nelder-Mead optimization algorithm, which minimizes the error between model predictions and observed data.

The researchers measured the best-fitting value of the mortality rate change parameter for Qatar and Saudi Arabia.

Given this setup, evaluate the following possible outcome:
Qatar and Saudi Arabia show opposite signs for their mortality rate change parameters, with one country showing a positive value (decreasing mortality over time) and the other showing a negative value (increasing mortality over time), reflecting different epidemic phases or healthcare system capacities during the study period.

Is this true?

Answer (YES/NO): NO